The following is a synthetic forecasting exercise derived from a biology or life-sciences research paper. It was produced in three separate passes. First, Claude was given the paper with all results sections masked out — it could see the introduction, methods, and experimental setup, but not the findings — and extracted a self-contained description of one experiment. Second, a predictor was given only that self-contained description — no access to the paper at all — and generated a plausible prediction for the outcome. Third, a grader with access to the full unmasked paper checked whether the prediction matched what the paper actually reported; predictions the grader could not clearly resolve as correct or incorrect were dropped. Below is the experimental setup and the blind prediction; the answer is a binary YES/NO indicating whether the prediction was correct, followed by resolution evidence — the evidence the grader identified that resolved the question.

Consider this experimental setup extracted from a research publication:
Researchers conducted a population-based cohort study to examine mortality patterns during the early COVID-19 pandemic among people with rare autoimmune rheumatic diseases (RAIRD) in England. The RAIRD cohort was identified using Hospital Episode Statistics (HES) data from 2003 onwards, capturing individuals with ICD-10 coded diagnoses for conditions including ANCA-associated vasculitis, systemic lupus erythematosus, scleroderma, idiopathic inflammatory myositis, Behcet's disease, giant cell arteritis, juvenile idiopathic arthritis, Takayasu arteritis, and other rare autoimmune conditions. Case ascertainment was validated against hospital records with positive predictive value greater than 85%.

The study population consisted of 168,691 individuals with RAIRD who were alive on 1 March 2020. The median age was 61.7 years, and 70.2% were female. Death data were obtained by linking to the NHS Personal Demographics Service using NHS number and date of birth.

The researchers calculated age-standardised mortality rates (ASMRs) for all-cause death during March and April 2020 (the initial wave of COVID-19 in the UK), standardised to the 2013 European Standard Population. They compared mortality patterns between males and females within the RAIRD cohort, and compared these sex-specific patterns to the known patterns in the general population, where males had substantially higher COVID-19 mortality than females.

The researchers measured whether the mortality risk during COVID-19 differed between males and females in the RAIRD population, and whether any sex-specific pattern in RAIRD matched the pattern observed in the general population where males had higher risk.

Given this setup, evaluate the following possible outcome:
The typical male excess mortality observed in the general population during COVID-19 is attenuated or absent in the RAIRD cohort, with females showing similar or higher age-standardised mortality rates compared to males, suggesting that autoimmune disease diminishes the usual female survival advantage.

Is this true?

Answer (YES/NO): YES